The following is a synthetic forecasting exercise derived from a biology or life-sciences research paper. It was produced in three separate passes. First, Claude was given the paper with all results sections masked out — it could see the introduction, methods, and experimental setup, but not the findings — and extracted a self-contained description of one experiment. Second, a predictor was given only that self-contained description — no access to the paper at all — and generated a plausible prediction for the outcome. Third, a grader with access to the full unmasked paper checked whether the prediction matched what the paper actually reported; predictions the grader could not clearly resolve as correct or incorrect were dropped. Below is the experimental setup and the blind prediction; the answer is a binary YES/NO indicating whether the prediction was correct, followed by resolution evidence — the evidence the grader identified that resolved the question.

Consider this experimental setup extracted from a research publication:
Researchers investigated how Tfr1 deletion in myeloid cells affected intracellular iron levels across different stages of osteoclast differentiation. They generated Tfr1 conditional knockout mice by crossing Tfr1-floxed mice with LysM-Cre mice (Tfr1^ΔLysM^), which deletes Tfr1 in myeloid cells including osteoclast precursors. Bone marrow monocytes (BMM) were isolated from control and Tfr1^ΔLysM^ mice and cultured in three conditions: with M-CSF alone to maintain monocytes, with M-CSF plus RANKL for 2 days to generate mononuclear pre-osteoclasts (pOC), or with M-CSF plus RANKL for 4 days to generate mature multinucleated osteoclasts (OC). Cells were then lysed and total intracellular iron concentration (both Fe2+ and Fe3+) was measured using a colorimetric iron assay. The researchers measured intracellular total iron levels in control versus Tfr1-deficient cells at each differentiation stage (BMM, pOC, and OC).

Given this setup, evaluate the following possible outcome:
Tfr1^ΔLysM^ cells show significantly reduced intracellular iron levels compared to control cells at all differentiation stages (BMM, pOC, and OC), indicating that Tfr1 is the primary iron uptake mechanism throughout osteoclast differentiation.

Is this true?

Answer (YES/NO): NO